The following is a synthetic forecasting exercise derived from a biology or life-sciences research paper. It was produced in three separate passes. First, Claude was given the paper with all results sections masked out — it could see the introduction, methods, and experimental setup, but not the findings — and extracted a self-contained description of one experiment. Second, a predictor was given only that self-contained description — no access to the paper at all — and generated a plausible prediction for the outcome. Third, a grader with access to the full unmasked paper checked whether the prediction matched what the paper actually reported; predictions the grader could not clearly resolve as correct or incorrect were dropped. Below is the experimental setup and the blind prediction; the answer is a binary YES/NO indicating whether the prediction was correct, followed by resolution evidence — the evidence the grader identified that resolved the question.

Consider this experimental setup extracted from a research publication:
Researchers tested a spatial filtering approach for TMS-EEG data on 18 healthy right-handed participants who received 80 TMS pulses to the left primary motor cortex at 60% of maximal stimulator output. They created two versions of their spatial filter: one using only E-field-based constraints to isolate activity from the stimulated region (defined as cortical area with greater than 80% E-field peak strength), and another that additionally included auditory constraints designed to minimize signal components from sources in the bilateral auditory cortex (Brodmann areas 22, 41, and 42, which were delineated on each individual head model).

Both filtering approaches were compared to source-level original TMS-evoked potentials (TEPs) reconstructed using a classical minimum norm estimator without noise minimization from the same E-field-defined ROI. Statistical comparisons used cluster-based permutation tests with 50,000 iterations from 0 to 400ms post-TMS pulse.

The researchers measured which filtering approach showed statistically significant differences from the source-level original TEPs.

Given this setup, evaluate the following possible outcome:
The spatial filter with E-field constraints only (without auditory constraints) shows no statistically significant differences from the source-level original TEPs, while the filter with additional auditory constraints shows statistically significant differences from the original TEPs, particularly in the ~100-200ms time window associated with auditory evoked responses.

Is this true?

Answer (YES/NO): YES